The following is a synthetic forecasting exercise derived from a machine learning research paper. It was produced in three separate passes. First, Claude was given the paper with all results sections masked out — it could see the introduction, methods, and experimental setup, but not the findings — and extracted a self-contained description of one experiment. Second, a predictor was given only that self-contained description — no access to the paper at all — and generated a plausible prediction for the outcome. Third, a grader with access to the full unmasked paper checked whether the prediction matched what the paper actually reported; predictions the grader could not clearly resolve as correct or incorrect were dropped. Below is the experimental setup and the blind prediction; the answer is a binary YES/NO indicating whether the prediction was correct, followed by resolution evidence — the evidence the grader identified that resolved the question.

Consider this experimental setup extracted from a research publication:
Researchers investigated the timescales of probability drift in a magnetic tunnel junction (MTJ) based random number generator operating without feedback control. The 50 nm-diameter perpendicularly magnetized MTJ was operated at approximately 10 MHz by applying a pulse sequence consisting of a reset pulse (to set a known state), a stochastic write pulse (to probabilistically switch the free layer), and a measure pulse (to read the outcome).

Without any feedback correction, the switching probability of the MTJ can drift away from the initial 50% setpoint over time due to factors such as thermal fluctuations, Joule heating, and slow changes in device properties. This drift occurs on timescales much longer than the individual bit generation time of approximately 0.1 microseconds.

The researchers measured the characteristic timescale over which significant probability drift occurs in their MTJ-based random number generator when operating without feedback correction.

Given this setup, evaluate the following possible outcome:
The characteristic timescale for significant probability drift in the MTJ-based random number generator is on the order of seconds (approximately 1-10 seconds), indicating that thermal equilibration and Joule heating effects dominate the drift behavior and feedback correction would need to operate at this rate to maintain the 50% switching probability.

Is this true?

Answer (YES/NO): NO